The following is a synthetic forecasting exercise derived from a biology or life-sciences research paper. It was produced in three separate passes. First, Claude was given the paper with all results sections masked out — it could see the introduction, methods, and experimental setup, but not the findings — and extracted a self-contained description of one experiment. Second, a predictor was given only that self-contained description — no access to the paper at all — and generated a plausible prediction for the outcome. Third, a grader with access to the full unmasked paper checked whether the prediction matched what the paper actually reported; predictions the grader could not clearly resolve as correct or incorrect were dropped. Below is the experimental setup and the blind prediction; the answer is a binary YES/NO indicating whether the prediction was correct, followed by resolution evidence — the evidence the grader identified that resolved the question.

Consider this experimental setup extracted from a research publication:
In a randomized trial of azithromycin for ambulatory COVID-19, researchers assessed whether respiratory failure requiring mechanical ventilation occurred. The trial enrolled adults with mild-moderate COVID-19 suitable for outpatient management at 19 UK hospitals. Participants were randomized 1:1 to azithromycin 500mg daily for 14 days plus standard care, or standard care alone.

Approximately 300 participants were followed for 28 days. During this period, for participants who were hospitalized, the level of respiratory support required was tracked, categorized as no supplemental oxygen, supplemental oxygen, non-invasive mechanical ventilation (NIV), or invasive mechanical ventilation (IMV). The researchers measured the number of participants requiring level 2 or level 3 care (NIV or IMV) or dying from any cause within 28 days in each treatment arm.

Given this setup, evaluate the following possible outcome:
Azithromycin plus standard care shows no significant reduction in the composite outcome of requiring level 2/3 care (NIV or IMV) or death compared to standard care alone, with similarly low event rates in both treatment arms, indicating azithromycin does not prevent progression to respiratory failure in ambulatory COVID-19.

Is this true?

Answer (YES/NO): YES